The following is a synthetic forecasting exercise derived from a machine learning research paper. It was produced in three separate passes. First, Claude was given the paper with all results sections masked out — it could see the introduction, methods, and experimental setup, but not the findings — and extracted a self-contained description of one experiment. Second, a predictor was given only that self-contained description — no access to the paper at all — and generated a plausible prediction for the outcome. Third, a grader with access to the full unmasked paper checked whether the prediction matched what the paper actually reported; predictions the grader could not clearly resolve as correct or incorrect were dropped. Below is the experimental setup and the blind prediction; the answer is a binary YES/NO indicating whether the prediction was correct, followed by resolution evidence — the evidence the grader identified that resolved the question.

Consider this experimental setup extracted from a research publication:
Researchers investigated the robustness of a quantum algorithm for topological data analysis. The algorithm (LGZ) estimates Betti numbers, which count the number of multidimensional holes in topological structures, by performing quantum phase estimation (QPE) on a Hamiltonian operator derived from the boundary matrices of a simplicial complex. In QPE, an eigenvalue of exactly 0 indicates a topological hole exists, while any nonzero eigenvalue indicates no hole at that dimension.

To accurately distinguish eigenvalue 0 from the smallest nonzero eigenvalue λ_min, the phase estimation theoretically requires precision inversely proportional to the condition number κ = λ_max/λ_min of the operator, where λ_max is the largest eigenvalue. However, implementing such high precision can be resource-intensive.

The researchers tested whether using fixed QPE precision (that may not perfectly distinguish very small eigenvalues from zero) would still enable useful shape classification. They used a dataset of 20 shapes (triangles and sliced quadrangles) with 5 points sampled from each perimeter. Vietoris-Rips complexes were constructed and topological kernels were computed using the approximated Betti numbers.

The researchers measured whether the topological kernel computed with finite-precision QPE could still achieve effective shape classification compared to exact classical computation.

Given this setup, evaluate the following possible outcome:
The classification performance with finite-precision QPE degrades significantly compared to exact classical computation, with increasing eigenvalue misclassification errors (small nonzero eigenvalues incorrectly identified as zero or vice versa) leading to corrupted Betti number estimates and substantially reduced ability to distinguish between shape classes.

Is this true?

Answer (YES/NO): NO